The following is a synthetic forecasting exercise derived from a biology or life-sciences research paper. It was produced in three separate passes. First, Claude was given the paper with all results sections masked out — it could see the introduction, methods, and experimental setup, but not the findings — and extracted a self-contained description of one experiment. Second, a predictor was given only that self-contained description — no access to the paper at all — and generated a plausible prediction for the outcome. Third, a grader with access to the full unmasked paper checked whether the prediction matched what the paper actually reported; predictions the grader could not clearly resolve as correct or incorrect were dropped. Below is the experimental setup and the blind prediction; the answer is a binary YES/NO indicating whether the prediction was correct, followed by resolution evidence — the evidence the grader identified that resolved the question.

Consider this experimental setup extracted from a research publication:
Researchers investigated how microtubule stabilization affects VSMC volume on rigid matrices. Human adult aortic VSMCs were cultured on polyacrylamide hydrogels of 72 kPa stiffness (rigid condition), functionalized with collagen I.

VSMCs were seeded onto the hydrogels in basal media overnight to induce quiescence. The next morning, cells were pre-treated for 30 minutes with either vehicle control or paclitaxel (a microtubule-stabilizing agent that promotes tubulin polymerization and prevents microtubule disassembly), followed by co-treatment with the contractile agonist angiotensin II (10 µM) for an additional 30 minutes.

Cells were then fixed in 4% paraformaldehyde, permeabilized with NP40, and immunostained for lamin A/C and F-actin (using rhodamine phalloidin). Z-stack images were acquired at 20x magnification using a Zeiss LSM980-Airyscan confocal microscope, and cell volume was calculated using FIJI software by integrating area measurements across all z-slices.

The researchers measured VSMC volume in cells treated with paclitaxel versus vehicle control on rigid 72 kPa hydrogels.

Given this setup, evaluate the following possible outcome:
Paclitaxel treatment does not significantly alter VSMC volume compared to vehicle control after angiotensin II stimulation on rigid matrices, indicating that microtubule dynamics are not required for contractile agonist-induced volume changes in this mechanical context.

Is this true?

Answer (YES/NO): NO